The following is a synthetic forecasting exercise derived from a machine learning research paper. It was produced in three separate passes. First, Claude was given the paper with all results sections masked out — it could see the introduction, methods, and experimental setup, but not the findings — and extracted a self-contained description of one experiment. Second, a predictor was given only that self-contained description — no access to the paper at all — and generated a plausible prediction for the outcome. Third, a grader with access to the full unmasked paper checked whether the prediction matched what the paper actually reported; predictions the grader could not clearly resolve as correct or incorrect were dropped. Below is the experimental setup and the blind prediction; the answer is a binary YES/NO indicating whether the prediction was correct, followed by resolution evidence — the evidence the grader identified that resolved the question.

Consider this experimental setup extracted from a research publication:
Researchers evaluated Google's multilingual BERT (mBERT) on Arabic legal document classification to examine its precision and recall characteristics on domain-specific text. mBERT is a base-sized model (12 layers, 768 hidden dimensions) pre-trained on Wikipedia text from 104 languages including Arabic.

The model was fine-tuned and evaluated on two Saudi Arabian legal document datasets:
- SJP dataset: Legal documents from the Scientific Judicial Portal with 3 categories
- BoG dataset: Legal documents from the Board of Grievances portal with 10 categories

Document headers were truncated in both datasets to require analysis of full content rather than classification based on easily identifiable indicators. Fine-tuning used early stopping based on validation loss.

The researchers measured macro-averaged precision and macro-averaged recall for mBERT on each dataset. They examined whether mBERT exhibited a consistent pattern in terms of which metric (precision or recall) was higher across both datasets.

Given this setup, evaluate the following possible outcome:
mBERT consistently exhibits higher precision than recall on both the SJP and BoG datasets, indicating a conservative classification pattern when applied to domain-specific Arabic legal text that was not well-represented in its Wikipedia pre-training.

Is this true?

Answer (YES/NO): YES